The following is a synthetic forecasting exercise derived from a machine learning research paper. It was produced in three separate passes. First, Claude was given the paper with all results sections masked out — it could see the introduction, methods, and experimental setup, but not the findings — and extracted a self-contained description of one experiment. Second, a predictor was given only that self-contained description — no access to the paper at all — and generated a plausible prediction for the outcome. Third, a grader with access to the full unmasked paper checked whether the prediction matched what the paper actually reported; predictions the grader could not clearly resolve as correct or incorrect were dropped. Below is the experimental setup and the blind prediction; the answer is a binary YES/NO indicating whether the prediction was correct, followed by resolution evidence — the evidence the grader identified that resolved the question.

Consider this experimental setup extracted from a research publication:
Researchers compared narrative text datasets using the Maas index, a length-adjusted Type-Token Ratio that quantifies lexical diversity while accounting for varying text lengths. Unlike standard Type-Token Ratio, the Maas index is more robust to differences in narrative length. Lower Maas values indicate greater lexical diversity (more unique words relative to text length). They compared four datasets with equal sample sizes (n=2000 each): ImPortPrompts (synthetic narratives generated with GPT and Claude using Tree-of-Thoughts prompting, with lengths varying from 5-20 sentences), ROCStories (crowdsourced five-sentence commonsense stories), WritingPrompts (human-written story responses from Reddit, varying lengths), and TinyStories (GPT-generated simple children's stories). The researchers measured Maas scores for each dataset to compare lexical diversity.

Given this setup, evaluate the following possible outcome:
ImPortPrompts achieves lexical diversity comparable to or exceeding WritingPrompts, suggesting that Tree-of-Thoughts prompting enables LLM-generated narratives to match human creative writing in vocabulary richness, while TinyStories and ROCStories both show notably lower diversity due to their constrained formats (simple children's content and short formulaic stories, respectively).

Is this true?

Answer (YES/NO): NO